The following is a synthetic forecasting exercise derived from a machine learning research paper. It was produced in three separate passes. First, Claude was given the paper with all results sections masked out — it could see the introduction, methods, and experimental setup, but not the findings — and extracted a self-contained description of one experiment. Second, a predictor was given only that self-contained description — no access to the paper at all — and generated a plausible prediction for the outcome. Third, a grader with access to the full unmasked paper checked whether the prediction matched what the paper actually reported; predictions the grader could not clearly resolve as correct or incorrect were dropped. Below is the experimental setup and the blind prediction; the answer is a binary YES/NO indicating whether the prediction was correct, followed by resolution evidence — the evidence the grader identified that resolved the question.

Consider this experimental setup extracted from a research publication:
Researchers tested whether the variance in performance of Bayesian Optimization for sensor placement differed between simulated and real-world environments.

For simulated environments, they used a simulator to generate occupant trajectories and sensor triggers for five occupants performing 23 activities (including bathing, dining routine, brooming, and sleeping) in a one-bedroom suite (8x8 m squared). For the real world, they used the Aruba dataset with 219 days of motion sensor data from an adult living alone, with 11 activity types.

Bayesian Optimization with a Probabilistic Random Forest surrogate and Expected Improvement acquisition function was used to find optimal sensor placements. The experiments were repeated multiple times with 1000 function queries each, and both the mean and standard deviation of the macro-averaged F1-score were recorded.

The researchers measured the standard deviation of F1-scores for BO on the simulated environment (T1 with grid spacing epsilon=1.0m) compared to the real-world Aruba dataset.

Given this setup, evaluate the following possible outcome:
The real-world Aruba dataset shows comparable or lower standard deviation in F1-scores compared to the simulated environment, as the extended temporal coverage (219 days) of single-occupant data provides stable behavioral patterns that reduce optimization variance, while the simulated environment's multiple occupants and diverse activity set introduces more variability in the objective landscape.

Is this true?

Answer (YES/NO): YES